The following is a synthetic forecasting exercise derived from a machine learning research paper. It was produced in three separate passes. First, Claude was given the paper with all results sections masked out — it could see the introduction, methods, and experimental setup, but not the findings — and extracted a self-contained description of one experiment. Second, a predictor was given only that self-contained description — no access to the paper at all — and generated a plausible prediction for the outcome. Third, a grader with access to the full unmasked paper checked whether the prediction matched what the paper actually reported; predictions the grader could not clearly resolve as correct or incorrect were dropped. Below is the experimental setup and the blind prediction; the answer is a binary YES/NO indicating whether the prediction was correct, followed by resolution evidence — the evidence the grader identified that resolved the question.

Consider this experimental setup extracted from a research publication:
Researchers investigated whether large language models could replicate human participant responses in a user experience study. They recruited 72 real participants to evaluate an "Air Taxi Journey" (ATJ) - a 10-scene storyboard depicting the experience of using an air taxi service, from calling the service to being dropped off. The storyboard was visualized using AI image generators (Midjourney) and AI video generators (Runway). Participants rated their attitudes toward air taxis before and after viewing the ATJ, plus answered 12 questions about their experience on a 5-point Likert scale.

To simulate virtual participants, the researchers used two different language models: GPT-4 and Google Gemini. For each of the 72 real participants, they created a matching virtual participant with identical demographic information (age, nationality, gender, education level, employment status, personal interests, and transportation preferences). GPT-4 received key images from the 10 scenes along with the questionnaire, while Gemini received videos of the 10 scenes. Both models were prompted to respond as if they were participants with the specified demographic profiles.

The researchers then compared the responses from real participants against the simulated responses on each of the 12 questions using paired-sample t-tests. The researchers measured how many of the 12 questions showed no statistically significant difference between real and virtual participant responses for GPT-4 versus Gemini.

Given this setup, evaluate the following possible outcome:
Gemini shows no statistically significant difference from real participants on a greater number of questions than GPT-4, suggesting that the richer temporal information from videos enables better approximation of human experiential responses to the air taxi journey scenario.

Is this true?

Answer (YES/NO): NO